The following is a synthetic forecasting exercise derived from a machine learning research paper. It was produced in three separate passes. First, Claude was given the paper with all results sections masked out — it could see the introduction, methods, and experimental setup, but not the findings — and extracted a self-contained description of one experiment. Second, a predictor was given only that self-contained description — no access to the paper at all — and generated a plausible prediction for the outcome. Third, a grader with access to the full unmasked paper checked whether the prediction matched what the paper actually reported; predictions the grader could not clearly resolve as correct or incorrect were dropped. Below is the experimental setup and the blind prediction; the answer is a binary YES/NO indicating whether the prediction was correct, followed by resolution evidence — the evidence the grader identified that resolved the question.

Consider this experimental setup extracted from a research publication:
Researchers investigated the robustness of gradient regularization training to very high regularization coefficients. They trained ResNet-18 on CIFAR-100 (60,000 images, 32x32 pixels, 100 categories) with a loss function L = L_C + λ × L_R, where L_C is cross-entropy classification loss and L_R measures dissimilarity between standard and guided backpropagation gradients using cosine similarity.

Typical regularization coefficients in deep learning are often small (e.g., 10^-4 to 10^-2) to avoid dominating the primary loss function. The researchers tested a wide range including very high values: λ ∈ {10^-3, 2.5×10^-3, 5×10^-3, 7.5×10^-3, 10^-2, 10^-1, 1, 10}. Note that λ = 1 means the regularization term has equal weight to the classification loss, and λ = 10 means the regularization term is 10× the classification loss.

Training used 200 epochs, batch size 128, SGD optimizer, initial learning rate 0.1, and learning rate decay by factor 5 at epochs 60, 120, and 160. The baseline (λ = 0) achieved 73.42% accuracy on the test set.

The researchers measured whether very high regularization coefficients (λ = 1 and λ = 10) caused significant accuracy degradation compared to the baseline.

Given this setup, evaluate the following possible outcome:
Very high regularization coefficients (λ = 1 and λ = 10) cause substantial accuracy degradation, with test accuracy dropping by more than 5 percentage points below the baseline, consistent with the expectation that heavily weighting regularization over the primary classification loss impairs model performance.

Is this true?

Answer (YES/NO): NO